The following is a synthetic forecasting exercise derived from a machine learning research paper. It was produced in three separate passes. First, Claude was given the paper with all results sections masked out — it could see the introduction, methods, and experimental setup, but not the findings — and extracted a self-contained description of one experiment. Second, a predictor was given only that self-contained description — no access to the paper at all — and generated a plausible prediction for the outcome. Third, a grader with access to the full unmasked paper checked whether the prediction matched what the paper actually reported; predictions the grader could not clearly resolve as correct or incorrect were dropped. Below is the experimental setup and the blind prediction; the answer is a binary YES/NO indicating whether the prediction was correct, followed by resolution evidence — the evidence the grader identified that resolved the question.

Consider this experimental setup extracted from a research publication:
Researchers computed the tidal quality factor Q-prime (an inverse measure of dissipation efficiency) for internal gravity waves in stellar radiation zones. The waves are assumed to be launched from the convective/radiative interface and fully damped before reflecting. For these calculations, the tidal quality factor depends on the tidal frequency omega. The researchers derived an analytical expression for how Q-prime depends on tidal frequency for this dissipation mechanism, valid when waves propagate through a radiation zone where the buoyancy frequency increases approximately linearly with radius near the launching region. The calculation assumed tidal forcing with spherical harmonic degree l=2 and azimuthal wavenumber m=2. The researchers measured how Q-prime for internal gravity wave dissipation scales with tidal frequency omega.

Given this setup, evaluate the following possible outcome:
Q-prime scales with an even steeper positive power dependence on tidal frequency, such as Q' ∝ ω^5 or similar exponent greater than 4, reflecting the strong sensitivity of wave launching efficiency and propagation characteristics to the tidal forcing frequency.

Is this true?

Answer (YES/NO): NO